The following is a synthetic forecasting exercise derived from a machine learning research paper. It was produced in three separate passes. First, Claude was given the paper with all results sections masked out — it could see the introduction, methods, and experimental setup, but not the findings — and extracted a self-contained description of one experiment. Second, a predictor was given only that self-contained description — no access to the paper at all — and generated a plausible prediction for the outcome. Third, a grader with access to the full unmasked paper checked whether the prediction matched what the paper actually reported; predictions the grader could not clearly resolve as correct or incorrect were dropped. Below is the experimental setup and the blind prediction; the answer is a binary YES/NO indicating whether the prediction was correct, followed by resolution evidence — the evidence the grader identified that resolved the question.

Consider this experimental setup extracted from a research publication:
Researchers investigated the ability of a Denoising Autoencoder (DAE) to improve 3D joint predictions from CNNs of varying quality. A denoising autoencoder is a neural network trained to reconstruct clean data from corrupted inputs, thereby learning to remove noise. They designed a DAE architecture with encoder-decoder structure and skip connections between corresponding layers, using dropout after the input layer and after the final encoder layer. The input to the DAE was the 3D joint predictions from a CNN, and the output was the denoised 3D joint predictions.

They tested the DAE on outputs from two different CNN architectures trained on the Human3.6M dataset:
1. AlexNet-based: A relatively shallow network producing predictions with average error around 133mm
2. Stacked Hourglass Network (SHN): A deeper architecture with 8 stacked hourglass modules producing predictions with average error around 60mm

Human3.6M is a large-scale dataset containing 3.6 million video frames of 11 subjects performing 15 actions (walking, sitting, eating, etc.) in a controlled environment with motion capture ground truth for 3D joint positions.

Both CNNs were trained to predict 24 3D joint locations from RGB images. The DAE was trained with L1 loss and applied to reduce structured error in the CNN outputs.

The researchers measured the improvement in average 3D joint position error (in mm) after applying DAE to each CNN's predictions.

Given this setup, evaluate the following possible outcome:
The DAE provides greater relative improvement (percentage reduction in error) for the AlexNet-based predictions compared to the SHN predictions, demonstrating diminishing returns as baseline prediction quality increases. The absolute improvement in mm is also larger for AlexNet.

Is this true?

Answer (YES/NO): YES